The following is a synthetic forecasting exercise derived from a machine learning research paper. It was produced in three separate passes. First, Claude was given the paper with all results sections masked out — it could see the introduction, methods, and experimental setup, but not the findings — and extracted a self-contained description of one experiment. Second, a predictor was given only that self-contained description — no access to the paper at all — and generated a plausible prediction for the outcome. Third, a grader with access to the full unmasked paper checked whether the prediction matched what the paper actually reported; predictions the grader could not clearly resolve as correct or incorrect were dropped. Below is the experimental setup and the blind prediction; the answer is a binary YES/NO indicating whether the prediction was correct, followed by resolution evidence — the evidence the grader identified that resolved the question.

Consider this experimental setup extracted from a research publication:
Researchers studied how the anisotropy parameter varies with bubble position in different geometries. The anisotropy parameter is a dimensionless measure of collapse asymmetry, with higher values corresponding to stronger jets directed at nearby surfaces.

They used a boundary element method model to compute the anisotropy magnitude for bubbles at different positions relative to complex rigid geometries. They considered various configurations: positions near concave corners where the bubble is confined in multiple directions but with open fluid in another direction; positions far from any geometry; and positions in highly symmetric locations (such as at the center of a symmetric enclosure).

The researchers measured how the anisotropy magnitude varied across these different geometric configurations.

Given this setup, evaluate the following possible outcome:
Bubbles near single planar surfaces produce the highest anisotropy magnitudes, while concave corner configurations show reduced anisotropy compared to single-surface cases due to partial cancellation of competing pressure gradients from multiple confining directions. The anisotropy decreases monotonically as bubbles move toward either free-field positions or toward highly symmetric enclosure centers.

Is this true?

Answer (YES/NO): NO